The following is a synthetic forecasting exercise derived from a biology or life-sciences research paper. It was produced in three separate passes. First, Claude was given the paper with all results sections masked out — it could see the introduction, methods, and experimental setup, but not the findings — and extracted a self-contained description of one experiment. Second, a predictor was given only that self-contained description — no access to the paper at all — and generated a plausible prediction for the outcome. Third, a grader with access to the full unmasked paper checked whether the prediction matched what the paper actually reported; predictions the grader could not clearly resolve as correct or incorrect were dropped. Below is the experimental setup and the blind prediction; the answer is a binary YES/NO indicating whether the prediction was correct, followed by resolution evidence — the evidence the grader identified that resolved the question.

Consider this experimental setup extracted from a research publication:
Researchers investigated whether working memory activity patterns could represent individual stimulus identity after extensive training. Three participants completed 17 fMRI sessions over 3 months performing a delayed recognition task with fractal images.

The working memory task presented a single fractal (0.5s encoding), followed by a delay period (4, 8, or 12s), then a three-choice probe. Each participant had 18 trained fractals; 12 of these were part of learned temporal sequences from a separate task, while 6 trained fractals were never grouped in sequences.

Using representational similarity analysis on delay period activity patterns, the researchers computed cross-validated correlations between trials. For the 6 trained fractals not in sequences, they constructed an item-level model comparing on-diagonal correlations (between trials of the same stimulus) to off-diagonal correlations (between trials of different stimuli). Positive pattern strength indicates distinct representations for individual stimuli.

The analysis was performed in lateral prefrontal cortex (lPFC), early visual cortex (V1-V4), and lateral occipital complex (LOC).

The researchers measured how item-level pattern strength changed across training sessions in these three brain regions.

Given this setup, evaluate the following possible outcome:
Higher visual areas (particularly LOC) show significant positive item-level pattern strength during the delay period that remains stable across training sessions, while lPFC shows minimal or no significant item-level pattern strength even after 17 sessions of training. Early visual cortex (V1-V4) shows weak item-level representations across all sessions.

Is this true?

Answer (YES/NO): NO